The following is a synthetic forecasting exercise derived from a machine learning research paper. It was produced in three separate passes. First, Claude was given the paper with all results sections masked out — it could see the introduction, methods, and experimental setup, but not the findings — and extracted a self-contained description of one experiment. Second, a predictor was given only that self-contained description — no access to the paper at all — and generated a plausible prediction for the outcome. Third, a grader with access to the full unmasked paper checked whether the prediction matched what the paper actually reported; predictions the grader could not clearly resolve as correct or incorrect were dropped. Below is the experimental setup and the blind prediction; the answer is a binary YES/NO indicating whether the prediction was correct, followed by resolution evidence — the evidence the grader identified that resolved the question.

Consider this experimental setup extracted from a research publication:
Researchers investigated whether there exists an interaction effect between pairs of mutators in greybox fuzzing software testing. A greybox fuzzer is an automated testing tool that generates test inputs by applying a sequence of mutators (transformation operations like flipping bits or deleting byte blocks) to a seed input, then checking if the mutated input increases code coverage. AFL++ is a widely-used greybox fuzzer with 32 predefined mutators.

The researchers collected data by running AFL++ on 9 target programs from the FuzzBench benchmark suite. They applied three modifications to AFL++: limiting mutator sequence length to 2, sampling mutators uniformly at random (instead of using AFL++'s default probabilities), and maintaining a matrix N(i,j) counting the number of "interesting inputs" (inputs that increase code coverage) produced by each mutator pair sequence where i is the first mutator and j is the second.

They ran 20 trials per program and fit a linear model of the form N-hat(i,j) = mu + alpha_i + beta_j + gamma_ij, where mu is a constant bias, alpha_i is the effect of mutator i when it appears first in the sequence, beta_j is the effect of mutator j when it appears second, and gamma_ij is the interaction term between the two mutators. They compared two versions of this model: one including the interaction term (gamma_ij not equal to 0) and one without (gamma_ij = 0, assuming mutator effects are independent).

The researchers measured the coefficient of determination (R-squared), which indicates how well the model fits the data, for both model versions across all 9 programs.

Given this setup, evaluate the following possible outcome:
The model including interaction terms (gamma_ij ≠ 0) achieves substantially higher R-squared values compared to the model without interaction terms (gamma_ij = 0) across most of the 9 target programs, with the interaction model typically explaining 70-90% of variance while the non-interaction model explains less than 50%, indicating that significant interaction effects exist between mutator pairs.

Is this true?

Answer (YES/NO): NO